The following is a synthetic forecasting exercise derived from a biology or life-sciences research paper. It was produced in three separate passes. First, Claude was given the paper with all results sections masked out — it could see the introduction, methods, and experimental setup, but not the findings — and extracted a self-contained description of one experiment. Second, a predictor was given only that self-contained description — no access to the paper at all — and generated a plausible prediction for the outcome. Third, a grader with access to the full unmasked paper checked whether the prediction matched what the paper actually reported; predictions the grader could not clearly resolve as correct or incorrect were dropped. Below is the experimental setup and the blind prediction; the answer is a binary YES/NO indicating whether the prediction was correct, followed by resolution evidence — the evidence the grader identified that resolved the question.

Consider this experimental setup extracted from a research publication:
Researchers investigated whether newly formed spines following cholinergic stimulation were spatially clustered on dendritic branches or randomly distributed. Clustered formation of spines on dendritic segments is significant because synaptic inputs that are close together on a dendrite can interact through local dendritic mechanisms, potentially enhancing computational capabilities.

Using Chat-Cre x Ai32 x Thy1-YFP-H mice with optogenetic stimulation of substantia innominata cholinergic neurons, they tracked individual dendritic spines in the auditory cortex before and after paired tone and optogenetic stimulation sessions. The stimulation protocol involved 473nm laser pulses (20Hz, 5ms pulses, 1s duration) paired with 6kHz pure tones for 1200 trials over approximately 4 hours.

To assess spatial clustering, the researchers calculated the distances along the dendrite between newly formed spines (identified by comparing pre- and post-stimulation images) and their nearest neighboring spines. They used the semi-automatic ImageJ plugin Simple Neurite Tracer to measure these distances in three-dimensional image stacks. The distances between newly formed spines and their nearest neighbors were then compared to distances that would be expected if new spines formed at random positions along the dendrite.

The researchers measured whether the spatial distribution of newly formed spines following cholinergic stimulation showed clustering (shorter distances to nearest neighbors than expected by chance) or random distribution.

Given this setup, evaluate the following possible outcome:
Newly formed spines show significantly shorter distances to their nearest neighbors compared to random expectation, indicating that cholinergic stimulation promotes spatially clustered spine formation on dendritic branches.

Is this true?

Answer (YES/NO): NO